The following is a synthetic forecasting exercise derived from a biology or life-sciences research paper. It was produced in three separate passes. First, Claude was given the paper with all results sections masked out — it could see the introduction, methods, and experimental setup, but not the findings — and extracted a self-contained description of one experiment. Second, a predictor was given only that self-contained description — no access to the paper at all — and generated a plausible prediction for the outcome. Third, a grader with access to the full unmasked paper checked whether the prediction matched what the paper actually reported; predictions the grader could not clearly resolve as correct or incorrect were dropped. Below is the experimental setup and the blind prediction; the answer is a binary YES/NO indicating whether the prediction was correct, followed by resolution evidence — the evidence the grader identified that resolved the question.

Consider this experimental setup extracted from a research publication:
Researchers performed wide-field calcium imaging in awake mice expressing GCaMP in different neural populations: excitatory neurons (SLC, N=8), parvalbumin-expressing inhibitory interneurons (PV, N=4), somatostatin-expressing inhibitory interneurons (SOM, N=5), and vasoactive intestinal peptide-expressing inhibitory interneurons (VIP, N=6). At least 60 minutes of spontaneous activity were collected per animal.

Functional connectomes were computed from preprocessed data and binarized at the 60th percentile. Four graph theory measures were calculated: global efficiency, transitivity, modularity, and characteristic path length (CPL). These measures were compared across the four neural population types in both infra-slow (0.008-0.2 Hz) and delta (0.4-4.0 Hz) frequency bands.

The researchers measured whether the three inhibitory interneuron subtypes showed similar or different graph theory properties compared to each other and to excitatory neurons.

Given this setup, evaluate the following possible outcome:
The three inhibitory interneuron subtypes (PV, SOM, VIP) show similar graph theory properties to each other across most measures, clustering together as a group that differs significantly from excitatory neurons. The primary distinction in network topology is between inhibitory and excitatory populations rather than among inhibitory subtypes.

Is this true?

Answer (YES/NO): NO